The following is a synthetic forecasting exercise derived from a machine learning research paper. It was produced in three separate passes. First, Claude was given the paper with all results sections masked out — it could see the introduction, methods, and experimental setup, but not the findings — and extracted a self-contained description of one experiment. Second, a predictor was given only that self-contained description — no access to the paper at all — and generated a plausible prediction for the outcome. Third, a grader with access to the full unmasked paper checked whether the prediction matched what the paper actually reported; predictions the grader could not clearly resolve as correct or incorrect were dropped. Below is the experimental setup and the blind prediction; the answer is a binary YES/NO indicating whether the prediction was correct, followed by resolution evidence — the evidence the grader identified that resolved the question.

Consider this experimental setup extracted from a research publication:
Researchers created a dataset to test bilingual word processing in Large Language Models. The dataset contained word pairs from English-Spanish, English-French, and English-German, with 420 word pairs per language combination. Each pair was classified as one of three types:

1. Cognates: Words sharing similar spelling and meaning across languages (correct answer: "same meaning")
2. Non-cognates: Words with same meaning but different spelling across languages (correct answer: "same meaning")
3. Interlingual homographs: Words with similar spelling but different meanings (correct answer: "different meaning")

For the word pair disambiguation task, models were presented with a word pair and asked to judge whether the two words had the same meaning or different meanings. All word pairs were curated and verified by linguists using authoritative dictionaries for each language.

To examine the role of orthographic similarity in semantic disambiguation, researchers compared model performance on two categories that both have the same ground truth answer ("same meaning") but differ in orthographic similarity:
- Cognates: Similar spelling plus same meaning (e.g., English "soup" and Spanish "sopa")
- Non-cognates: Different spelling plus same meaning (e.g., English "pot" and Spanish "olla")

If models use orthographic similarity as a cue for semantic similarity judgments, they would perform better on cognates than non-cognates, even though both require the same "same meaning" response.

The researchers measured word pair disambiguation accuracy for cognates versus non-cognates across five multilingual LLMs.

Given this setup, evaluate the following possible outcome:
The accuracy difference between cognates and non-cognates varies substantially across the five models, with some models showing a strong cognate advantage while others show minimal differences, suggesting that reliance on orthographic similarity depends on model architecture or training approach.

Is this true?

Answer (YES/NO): NO